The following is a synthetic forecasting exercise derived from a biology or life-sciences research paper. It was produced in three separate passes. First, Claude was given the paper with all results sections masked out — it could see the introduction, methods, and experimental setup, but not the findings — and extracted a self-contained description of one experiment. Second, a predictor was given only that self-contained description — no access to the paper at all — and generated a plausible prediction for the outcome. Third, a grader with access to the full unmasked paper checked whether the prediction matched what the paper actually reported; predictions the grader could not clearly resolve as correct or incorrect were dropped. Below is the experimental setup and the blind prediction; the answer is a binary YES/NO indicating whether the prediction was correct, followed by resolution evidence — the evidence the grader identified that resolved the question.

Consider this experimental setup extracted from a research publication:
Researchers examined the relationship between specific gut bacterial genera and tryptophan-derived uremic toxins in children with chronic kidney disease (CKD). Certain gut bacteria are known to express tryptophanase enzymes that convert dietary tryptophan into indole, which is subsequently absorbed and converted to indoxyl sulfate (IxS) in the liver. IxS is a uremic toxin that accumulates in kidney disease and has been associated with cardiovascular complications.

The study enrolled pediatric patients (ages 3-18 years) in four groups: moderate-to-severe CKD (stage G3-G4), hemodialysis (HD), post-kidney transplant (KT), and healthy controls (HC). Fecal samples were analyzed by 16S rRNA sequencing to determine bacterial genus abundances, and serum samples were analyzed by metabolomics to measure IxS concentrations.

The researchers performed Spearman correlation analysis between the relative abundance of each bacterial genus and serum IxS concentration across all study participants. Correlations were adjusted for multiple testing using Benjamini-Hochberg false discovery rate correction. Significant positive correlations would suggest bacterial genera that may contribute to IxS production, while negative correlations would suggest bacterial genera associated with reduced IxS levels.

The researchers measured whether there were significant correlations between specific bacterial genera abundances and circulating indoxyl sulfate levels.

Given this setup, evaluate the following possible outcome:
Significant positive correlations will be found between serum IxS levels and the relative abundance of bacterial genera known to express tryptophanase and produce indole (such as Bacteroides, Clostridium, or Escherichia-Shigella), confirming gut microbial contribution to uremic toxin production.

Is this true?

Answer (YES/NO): NO